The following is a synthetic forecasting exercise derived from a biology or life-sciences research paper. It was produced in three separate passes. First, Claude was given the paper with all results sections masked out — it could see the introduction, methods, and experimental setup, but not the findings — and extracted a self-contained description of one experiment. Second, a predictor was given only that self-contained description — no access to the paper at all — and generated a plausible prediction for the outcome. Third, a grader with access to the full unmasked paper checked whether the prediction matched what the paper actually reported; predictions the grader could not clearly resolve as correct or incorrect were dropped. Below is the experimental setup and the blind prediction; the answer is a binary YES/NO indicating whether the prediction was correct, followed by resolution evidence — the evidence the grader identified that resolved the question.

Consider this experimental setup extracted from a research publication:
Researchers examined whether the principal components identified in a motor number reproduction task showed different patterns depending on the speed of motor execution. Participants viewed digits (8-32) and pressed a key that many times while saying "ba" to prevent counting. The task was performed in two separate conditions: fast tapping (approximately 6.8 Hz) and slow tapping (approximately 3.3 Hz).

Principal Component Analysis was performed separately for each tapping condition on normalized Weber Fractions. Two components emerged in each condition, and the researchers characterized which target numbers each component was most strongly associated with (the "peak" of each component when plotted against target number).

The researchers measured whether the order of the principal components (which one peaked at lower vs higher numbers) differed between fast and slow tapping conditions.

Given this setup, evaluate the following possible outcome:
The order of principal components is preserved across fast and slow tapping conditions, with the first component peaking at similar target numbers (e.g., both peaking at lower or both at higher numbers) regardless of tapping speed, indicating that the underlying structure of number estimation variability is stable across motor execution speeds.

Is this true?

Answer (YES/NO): NO